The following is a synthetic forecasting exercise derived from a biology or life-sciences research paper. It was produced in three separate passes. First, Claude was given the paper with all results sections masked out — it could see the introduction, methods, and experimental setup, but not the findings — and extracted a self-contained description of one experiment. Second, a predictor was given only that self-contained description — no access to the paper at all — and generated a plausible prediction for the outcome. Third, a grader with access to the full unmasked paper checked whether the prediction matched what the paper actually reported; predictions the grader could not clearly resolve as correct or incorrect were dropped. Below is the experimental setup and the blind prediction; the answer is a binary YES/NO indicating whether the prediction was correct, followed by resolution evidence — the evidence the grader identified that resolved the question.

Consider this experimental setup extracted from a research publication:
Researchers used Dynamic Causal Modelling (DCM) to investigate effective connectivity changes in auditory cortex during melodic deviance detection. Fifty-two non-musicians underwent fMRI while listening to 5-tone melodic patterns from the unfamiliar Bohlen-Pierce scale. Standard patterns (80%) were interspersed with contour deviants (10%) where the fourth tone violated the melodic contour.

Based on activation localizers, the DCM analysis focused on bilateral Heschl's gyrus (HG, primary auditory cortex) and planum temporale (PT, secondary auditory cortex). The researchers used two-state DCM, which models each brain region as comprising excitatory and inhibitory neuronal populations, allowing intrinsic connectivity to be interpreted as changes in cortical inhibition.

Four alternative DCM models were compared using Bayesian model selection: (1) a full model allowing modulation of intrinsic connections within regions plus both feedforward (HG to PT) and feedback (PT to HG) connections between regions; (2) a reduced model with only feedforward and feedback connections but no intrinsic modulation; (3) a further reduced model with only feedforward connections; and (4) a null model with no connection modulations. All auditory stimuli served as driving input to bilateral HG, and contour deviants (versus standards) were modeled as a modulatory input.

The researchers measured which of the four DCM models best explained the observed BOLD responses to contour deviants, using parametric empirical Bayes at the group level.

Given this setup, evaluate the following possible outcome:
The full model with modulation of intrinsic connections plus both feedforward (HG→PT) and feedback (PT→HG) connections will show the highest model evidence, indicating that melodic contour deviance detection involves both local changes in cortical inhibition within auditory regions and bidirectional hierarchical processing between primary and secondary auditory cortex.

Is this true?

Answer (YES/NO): NO